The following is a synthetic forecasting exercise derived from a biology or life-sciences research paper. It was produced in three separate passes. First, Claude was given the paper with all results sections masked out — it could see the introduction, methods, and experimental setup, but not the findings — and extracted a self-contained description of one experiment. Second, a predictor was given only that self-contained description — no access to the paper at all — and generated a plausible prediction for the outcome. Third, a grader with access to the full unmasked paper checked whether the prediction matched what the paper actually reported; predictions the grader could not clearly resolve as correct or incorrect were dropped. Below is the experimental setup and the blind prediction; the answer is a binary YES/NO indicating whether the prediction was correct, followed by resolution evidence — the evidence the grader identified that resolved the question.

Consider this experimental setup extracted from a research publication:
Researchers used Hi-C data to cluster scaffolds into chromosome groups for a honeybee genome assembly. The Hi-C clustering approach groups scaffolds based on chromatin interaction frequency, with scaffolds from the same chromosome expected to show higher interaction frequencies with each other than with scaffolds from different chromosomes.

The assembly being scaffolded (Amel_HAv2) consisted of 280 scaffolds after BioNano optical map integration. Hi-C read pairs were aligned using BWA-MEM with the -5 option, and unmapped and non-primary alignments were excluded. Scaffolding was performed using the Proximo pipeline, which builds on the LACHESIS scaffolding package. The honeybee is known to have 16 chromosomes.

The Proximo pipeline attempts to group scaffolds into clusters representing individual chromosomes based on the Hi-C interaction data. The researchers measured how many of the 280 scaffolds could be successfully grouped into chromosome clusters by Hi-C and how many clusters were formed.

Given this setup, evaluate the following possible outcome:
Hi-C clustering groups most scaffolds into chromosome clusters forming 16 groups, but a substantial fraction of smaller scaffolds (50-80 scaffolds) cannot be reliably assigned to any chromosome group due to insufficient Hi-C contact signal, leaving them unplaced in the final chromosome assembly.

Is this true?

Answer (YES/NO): NO